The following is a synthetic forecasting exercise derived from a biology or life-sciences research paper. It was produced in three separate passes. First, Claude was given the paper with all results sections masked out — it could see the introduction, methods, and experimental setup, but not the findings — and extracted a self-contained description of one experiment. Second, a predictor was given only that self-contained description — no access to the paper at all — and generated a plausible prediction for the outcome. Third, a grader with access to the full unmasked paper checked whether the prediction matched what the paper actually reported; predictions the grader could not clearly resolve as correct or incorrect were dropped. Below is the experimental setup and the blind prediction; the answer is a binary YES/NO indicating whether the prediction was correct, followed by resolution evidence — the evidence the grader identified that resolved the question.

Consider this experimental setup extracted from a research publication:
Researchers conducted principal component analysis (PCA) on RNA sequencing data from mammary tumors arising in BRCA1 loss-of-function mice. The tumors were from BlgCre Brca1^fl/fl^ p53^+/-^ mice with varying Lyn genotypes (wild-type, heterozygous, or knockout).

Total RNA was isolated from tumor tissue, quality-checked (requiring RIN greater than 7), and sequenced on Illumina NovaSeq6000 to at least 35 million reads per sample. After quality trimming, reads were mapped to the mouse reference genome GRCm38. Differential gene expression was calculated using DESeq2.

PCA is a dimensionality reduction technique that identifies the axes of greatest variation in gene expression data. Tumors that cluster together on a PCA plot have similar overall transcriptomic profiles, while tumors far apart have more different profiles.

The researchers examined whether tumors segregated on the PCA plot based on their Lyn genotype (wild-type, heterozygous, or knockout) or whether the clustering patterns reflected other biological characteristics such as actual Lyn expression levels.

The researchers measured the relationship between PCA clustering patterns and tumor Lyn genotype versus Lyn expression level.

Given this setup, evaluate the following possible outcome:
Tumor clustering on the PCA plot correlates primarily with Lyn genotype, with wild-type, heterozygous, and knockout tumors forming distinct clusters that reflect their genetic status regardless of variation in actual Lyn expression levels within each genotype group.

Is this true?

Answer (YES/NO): NO